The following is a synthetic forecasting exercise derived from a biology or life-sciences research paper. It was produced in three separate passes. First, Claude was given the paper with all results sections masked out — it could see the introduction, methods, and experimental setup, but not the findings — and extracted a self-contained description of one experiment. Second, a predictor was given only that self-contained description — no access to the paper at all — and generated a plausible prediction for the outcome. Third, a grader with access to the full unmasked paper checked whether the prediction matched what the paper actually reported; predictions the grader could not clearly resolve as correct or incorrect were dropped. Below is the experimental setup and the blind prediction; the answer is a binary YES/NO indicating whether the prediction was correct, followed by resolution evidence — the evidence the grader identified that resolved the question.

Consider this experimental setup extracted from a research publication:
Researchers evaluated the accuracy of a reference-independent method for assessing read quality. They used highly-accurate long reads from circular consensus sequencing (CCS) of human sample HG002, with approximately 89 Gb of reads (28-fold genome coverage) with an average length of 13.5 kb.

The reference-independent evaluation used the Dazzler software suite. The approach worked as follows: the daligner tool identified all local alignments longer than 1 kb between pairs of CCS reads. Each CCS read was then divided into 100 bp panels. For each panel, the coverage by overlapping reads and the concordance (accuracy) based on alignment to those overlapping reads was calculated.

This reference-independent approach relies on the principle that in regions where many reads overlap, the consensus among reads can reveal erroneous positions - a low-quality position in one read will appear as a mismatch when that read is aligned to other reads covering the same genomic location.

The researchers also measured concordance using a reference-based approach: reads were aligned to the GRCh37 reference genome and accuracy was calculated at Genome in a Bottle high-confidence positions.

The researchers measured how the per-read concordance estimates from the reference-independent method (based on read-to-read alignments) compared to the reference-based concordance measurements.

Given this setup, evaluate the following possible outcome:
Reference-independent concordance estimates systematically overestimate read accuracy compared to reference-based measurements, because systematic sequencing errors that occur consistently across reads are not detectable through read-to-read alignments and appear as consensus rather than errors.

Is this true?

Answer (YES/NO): NO